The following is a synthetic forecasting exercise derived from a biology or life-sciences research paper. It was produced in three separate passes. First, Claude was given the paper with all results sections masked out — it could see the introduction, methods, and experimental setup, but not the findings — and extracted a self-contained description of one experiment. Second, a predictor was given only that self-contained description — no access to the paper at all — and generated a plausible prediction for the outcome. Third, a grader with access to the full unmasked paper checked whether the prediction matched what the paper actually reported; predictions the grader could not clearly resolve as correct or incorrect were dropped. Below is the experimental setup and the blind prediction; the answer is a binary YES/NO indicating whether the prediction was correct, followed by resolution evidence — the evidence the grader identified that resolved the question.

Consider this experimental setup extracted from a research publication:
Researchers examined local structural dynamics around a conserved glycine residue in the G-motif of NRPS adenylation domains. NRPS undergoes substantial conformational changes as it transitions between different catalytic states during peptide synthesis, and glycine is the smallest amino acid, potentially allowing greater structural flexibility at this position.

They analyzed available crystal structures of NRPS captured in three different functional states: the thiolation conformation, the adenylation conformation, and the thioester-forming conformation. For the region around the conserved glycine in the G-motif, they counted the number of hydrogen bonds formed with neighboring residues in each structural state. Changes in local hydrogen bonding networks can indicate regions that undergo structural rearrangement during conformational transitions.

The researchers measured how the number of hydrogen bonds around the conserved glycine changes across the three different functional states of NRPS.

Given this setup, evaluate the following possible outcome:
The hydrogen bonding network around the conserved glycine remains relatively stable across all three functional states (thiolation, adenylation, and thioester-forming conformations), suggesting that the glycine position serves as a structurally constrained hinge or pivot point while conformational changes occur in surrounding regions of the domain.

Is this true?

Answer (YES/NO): NO